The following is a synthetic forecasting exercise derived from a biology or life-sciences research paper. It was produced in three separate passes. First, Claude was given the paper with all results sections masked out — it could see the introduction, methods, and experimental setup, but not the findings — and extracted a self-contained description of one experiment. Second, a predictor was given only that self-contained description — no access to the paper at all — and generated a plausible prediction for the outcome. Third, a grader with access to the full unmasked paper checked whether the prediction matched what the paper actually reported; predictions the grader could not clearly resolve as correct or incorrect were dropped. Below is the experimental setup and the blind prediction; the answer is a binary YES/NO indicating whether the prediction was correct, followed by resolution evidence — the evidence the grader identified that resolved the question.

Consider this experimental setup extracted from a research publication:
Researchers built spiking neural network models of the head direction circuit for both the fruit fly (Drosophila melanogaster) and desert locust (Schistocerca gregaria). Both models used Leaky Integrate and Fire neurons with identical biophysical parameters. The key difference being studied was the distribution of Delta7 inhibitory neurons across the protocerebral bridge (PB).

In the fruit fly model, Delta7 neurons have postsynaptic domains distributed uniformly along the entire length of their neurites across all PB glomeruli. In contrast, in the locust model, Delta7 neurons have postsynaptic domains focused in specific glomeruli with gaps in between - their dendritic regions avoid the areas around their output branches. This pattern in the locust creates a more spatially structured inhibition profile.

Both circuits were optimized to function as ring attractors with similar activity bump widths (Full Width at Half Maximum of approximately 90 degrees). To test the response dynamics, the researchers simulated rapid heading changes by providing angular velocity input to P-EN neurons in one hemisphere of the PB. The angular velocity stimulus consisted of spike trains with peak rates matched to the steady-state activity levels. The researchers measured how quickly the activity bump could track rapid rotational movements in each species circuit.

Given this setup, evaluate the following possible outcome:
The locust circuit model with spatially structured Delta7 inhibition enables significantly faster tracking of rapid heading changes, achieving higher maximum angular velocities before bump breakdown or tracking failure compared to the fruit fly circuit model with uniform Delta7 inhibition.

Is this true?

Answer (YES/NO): NO